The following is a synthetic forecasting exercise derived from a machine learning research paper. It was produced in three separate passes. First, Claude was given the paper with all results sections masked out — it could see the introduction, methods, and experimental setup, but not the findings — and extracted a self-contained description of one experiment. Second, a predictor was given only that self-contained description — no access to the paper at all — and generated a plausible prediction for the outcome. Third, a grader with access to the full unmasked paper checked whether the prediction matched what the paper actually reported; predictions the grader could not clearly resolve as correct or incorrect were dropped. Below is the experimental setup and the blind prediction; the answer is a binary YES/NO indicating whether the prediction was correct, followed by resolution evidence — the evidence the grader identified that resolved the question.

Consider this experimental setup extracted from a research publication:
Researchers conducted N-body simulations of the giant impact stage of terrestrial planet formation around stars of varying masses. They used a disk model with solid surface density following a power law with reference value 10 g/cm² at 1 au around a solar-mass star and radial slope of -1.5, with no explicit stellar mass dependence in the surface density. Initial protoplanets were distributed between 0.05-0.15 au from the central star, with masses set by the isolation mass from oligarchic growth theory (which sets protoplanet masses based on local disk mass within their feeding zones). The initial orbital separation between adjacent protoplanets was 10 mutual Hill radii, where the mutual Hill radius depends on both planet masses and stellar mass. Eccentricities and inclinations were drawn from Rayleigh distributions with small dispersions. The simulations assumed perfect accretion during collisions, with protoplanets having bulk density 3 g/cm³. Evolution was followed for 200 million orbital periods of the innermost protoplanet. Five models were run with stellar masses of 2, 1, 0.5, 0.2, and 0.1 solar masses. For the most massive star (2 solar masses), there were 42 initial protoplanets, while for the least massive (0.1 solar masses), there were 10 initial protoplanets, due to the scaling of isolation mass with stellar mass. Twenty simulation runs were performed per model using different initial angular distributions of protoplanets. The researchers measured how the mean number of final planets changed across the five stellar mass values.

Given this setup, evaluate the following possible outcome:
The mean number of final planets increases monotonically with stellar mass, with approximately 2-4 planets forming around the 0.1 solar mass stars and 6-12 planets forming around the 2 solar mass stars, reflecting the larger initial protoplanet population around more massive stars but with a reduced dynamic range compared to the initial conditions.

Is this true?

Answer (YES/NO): NO